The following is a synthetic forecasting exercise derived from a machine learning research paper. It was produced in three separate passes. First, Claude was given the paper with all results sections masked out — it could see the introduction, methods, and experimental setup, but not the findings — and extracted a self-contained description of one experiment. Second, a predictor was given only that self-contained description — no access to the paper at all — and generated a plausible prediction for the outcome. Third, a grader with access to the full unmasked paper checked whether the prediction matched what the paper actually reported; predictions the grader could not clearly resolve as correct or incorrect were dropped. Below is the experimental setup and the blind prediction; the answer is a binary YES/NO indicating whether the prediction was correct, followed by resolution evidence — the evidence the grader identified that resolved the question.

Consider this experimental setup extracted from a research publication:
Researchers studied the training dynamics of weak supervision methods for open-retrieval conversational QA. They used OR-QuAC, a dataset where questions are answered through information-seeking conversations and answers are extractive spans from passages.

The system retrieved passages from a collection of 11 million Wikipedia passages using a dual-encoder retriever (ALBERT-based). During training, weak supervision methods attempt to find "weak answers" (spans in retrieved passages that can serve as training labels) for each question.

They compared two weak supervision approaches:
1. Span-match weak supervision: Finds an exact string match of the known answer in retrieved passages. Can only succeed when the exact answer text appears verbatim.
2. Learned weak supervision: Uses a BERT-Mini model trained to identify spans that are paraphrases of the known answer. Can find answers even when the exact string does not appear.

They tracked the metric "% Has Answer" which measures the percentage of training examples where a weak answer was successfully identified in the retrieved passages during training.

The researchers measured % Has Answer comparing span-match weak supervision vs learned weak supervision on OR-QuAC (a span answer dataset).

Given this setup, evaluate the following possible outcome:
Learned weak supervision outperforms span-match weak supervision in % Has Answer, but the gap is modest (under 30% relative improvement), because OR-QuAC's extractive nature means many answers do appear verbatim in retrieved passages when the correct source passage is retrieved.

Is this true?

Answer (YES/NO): YES